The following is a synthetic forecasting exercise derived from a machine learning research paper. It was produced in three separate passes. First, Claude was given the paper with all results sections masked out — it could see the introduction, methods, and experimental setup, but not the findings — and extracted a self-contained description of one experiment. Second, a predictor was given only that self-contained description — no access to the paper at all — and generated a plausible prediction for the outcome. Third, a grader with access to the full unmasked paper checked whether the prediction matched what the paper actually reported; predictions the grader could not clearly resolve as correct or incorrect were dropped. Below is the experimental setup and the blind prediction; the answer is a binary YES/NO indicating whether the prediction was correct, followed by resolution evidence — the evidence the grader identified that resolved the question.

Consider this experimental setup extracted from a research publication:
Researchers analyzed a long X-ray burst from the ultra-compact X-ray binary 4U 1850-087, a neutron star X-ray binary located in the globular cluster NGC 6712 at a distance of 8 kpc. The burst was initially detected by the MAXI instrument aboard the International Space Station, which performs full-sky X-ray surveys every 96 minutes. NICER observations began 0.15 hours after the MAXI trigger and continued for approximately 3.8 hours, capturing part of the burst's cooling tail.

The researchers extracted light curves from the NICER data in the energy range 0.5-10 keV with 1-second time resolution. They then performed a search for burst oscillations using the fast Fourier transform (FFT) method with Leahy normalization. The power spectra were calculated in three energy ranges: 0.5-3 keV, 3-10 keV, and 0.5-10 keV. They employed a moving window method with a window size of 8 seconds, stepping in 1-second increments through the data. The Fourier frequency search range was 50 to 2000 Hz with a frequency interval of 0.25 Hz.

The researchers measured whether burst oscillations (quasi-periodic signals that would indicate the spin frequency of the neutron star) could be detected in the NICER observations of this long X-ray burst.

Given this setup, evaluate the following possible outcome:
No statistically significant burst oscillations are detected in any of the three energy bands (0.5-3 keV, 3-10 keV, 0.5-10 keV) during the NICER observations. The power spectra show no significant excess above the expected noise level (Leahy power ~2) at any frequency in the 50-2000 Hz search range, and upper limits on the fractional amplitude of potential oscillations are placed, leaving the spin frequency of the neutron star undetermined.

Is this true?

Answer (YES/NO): YES